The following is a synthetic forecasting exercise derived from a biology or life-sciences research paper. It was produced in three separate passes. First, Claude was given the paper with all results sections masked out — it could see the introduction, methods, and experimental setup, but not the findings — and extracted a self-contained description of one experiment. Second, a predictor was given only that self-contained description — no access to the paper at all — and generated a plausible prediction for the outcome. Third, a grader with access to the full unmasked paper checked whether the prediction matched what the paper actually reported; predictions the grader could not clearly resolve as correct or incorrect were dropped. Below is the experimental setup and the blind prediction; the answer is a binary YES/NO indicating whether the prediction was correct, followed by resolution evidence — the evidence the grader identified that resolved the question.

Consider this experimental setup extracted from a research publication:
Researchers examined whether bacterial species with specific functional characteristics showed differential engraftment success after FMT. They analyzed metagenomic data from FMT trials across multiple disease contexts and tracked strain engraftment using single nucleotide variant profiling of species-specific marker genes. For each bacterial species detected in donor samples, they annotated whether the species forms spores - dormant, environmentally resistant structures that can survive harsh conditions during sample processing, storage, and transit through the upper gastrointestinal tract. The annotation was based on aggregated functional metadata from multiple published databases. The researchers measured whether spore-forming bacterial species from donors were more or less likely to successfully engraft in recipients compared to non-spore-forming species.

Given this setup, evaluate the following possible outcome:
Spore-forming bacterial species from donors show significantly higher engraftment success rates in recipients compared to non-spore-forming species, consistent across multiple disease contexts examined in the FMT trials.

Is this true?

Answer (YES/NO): NO